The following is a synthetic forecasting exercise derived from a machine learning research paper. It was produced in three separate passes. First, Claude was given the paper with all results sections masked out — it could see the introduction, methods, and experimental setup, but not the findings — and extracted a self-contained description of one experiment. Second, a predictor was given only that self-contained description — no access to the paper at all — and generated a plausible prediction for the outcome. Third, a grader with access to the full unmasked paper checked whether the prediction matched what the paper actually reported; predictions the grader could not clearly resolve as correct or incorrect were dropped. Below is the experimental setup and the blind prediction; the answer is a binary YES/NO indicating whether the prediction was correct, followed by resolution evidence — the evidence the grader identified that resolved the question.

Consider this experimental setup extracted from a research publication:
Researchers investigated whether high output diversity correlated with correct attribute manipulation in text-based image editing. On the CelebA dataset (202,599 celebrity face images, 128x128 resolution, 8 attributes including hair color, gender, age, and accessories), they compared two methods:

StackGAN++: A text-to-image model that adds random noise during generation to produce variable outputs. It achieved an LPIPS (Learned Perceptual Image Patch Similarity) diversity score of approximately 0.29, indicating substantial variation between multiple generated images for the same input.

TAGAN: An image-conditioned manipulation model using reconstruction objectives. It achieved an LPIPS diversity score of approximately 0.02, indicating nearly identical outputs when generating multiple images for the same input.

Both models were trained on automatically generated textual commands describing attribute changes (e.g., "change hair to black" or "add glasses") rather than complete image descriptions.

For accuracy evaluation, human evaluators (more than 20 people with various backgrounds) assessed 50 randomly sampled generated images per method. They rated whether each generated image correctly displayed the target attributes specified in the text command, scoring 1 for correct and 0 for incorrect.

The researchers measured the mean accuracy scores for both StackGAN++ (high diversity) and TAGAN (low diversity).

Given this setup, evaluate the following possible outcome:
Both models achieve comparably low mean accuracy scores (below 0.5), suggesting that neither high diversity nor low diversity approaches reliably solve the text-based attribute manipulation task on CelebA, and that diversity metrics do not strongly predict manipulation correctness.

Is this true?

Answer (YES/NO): YES